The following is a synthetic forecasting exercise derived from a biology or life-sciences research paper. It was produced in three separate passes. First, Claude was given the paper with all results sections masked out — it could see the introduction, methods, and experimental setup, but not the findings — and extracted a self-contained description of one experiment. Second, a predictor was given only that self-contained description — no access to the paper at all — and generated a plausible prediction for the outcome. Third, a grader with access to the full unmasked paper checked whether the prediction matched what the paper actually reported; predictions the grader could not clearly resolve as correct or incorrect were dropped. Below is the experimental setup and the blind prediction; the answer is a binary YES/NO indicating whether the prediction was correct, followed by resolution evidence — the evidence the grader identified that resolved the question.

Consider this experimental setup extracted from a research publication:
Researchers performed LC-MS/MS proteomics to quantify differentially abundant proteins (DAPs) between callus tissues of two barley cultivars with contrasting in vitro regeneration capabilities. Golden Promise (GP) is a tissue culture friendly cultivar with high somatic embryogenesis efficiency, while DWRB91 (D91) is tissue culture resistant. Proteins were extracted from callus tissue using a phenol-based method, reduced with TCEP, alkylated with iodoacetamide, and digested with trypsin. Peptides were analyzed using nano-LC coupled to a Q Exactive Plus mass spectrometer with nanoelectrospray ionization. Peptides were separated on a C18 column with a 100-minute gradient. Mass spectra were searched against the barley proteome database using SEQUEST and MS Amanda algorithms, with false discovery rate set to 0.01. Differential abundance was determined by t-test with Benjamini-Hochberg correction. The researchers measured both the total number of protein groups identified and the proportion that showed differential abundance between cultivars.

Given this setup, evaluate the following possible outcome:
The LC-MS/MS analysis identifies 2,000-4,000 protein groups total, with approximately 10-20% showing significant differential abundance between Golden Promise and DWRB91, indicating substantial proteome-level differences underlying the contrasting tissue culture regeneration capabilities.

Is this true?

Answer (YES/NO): NO